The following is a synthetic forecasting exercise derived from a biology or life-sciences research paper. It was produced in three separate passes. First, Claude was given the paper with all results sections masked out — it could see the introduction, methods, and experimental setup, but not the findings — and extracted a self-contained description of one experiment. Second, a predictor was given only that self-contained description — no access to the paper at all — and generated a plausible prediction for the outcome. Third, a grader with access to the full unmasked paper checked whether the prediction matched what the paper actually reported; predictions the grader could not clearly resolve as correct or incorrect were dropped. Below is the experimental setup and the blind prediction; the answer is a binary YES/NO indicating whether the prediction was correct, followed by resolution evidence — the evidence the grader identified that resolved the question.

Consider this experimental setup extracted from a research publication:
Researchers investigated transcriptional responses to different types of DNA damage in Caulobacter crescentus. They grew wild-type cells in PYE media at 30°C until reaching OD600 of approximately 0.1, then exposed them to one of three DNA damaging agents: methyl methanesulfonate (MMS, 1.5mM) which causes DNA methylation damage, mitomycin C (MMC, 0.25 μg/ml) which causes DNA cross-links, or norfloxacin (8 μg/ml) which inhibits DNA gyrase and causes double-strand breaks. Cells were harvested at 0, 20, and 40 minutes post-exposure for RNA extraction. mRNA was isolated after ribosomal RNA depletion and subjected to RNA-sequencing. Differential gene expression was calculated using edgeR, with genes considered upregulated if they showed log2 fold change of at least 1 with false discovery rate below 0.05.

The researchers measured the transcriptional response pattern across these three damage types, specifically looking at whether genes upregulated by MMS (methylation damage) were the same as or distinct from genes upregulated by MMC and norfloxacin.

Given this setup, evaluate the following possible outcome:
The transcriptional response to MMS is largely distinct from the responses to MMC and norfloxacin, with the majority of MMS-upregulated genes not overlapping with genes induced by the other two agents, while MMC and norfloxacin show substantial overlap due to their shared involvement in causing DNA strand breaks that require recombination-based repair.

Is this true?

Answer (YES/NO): NO